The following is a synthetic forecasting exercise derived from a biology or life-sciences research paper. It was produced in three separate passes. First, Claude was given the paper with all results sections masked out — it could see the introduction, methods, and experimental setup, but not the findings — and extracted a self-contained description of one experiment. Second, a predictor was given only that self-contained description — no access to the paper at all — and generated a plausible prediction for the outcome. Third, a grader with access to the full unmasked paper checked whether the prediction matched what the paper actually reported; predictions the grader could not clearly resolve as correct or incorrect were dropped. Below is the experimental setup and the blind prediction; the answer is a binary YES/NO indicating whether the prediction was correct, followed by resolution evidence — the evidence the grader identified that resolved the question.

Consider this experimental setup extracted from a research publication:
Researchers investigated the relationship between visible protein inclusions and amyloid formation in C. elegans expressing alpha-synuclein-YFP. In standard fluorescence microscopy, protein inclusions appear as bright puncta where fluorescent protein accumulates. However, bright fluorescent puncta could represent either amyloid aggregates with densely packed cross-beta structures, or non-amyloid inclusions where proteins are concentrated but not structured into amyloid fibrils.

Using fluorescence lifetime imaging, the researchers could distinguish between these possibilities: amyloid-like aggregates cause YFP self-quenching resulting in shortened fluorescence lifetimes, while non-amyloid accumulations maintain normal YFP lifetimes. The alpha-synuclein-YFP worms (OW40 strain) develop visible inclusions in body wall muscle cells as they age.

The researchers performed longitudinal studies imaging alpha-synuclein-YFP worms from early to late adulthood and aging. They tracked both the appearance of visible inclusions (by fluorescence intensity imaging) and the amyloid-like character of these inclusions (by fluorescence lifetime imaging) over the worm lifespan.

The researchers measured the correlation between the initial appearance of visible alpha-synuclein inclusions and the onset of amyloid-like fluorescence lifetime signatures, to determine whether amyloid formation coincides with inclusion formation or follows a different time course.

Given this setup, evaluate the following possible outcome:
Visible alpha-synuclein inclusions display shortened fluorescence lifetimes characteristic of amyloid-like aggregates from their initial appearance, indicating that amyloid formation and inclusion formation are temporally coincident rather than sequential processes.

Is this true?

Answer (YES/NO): NO